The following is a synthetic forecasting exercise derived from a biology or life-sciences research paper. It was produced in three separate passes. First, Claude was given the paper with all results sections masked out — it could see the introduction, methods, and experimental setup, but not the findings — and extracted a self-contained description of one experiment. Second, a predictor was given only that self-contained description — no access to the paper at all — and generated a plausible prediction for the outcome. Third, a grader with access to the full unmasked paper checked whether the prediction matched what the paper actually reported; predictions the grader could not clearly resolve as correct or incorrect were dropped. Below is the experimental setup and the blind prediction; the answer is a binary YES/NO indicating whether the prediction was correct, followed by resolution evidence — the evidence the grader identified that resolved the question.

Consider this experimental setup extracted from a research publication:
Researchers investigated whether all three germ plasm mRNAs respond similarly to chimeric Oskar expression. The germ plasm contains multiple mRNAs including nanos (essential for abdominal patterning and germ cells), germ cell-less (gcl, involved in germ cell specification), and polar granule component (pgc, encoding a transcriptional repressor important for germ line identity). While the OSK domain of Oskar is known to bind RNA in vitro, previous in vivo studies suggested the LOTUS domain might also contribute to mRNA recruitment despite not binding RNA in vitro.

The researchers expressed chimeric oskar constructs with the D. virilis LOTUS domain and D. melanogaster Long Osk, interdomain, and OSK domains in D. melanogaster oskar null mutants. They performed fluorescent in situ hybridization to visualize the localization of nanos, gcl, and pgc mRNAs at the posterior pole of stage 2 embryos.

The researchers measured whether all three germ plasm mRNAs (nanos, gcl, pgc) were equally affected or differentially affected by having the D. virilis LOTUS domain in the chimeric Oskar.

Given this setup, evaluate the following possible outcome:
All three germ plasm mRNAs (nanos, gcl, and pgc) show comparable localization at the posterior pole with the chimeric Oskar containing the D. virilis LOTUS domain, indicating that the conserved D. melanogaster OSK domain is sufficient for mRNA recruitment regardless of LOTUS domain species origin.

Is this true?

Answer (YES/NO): NO